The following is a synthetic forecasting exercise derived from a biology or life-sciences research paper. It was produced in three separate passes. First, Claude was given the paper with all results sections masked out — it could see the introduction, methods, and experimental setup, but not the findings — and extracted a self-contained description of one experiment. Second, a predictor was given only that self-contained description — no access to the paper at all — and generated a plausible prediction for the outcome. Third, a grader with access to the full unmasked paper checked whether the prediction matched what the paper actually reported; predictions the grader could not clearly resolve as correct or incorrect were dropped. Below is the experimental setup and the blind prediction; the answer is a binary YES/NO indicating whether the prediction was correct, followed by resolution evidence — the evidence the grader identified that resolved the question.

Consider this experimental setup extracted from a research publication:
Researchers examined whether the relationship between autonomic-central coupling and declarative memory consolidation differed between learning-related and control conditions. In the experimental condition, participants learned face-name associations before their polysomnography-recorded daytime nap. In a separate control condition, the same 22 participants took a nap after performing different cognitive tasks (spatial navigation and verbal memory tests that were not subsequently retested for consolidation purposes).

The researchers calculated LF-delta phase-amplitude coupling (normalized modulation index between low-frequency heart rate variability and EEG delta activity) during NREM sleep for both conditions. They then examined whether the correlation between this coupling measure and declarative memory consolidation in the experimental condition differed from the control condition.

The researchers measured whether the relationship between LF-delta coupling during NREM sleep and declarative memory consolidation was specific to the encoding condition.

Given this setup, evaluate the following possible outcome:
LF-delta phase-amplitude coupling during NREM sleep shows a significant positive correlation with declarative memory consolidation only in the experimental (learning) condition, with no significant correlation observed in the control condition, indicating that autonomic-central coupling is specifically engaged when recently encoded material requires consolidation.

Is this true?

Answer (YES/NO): YES